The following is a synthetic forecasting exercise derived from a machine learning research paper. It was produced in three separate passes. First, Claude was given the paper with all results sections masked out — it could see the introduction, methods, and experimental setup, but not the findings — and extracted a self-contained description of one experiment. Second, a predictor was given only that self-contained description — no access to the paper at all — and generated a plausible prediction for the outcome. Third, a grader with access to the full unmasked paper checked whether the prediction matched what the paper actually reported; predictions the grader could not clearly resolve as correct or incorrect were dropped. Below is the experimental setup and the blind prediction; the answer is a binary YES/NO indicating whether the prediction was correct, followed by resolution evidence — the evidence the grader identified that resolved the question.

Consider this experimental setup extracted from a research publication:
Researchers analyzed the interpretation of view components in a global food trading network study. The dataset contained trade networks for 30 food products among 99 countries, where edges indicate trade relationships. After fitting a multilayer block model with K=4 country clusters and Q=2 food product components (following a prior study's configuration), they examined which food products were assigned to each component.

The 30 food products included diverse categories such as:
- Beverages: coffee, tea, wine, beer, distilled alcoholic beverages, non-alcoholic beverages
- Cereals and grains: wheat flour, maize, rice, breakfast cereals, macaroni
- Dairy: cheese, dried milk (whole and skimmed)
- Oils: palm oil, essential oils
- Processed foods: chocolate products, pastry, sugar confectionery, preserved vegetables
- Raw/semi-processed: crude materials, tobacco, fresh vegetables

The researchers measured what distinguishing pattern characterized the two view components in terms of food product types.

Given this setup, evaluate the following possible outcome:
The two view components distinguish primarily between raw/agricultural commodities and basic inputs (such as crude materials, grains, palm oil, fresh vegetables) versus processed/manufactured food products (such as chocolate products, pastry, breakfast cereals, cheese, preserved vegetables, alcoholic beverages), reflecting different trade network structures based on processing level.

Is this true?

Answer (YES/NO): YES